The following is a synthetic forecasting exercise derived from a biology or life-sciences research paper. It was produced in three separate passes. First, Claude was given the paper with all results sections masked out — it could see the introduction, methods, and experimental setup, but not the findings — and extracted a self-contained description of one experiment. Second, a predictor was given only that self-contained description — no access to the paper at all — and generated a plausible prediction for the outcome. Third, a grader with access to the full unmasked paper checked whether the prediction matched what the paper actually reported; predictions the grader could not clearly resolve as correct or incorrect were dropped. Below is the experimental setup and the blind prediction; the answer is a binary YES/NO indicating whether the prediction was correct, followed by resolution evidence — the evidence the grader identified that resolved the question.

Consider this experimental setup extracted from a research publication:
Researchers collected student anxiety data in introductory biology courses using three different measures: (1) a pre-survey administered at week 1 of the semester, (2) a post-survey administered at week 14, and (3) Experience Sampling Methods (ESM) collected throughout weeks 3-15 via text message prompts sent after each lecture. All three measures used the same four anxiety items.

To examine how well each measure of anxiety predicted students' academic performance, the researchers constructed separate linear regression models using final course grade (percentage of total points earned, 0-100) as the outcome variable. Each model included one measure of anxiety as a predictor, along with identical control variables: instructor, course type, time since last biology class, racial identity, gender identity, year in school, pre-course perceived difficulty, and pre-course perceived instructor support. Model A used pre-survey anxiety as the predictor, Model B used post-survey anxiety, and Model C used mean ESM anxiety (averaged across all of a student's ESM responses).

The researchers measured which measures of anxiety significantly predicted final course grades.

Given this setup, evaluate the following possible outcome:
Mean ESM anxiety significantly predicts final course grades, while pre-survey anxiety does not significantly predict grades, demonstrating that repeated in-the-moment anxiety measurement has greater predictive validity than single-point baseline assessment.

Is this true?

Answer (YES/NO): YES